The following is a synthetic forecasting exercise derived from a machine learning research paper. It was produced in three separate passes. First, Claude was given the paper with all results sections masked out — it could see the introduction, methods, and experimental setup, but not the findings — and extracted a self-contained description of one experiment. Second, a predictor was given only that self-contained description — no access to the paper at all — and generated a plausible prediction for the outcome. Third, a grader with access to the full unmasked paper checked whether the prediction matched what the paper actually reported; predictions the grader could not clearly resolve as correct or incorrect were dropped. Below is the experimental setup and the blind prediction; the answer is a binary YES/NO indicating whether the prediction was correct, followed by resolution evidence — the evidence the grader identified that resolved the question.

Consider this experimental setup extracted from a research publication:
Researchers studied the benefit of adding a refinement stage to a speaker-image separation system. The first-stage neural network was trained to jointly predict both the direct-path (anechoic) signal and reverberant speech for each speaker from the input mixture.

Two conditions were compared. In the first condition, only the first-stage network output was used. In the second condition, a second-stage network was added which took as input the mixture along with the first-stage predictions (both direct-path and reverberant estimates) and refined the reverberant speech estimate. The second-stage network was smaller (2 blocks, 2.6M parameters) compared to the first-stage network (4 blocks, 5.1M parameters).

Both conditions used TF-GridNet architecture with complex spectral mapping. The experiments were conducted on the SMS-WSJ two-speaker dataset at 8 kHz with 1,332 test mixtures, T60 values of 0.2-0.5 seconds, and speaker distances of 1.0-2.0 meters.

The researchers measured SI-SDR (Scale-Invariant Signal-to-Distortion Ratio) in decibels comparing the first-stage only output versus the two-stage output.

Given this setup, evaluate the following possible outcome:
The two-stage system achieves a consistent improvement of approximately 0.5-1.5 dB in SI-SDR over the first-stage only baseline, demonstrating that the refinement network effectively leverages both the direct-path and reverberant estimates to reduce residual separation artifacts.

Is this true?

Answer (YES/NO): NO